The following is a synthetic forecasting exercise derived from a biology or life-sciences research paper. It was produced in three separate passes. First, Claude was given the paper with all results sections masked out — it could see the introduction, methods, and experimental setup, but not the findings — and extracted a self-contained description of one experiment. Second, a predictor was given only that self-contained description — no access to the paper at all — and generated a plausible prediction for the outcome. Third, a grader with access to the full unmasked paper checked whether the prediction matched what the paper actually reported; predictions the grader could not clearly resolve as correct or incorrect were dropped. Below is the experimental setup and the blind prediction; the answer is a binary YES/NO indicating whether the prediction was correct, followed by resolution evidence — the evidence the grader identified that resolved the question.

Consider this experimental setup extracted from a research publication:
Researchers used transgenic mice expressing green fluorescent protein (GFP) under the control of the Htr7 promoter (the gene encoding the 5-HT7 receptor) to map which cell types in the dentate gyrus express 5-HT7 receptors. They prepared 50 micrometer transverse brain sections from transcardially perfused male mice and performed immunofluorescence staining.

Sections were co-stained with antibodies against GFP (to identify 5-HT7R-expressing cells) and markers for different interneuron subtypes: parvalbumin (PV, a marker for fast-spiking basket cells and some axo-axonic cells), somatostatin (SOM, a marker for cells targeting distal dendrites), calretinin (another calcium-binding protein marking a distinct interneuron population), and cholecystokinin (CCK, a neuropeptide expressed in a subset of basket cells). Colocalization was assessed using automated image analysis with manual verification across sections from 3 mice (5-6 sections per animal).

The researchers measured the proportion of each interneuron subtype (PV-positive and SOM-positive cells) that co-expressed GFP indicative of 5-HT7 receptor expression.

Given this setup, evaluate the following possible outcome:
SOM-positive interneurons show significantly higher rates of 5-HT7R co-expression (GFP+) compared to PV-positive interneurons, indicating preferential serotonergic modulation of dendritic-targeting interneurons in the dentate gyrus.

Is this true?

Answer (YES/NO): NO